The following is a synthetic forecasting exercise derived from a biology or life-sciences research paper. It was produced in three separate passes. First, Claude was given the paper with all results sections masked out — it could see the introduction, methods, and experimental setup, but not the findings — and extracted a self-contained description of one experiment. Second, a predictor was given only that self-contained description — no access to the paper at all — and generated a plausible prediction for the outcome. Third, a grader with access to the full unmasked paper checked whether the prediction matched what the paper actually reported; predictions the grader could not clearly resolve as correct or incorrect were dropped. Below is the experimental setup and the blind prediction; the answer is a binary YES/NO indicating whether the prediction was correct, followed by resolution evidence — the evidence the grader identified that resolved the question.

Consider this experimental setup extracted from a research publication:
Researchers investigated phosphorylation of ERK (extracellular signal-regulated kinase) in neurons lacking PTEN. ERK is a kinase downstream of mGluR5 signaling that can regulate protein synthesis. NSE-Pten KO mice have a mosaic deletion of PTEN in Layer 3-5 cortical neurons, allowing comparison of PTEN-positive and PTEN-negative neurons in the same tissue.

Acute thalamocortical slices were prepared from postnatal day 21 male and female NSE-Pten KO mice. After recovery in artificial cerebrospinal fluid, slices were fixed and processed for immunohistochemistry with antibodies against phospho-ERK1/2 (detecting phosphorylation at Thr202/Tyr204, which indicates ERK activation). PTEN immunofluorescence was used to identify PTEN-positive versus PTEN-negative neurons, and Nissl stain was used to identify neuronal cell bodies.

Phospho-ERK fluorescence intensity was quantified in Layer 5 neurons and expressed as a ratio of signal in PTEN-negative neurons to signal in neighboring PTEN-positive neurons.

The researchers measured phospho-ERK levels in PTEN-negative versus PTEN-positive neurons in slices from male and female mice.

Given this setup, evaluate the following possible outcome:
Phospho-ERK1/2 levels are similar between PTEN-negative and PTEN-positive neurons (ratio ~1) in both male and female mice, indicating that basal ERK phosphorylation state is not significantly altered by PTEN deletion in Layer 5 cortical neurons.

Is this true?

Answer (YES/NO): NO